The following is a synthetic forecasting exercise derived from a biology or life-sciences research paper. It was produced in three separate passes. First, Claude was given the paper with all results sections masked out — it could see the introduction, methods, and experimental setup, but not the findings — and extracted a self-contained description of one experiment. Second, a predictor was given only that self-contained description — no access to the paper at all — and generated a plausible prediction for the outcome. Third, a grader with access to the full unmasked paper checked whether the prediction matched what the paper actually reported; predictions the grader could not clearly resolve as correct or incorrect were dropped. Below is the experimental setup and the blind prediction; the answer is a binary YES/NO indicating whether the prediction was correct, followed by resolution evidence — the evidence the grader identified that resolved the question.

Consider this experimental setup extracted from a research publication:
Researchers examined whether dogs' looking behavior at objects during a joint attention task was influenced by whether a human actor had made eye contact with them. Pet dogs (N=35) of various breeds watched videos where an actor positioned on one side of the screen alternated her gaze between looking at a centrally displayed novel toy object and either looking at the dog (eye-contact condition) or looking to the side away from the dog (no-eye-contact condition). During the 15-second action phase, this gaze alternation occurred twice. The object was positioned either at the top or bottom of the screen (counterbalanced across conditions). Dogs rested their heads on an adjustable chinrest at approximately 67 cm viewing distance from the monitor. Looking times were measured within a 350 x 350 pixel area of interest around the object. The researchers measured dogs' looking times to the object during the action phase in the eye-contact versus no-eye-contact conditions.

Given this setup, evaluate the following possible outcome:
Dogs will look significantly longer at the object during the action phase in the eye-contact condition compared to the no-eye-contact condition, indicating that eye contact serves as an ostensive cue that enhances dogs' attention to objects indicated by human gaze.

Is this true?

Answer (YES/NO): NO